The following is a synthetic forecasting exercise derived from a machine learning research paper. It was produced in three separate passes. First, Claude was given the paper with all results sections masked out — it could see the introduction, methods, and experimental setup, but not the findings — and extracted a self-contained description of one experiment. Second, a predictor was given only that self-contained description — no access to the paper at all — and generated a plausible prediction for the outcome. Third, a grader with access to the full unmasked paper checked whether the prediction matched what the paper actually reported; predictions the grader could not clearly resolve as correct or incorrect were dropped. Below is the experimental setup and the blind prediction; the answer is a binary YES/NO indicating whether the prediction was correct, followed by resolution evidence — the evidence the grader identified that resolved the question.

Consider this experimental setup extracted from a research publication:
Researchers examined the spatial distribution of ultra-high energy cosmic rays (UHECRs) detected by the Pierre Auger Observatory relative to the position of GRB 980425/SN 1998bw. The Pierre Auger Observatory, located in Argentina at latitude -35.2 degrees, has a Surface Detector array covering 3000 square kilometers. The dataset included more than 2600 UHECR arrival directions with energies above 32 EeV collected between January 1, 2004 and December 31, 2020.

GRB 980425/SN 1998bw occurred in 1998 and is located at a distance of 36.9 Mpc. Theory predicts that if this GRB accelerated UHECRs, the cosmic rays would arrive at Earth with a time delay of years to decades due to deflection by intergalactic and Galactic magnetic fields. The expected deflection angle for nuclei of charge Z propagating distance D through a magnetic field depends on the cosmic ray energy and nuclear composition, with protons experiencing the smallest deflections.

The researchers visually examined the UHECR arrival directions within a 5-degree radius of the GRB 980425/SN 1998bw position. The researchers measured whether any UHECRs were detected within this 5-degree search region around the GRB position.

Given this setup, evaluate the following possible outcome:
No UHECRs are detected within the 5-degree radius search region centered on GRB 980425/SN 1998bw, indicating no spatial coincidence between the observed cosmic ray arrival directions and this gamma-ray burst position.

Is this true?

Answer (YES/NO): NO